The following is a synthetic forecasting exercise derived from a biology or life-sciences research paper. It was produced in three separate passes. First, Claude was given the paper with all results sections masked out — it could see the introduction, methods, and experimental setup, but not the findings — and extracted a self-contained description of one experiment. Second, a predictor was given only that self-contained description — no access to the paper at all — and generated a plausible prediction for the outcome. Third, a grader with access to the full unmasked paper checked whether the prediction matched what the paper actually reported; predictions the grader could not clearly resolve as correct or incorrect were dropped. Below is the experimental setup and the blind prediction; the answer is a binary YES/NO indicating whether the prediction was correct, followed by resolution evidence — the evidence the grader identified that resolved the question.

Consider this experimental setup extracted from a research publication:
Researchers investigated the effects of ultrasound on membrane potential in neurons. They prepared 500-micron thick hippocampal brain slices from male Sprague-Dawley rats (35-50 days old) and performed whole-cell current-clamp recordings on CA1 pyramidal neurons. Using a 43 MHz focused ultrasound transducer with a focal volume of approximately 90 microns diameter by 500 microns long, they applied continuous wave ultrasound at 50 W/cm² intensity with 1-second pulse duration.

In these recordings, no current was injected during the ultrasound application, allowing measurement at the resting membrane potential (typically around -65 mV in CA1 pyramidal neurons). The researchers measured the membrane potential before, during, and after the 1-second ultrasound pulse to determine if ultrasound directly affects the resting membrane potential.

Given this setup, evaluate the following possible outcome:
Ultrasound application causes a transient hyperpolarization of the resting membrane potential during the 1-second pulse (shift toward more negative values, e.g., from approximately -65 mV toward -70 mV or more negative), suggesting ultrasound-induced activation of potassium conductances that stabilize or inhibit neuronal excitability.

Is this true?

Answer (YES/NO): NO